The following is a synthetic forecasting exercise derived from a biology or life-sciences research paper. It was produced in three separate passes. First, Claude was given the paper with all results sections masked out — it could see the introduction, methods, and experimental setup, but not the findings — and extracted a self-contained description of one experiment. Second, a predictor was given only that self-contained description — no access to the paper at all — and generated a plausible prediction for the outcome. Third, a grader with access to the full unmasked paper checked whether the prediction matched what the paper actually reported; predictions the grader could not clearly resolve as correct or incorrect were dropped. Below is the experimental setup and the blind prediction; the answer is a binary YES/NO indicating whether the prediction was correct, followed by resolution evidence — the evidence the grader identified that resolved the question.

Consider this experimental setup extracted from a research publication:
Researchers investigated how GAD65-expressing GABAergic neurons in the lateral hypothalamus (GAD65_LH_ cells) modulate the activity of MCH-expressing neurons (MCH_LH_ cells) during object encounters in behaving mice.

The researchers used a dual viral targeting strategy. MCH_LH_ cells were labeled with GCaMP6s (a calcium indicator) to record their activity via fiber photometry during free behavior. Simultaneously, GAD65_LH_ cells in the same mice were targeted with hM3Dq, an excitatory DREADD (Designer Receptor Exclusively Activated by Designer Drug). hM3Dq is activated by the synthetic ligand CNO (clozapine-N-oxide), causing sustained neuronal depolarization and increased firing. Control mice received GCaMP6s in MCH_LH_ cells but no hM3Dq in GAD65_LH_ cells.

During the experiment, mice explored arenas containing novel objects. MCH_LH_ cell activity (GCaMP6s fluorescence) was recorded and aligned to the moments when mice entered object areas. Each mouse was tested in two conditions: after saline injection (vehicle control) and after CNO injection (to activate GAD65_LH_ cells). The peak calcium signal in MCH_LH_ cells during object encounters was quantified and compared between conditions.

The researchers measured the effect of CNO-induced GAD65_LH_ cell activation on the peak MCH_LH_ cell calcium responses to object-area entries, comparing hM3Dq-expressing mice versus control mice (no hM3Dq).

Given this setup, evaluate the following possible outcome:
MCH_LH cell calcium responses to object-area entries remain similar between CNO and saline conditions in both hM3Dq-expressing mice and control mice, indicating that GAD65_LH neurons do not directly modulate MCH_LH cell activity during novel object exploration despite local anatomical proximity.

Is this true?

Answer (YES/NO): NO